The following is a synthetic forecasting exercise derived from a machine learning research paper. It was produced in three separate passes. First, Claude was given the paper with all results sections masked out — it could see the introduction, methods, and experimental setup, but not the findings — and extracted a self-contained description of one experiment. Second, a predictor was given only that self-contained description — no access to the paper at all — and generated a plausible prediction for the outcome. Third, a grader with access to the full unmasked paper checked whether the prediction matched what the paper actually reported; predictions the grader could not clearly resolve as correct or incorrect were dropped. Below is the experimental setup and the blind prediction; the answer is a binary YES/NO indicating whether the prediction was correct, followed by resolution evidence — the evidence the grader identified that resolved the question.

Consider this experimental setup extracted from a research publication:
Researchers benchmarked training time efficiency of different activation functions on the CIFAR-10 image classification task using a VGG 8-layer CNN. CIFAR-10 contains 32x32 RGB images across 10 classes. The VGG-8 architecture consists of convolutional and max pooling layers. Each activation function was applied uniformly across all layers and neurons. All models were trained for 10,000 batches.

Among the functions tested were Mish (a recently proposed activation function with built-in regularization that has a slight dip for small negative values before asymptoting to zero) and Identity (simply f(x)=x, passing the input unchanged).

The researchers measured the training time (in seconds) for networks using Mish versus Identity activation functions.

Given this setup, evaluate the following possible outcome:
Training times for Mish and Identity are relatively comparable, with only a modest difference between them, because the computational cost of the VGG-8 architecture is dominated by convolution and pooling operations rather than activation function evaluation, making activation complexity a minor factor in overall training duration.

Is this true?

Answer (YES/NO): NO